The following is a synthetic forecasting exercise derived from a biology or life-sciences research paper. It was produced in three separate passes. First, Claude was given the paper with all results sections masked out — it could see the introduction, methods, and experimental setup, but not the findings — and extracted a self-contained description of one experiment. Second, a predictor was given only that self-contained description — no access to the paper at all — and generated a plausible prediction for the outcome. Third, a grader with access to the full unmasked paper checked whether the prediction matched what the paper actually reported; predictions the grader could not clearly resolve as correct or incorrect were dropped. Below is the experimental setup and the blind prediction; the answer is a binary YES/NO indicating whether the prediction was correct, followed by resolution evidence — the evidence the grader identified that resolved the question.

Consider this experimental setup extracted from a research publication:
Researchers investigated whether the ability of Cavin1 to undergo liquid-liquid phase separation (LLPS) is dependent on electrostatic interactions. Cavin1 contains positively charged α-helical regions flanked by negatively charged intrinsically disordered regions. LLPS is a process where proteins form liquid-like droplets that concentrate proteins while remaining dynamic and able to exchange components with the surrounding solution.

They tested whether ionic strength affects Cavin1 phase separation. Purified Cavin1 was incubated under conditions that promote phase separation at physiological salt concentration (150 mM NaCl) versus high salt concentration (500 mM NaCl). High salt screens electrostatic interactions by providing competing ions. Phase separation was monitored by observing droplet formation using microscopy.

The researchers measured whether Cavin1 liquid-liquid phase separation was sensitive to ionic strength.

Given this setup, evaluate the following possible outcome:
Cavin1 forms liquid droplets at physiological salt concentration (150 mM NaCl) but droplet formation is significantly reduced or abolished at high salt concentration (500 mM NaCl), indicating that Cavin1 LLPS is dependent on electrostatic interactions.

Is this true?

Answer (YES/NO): YES